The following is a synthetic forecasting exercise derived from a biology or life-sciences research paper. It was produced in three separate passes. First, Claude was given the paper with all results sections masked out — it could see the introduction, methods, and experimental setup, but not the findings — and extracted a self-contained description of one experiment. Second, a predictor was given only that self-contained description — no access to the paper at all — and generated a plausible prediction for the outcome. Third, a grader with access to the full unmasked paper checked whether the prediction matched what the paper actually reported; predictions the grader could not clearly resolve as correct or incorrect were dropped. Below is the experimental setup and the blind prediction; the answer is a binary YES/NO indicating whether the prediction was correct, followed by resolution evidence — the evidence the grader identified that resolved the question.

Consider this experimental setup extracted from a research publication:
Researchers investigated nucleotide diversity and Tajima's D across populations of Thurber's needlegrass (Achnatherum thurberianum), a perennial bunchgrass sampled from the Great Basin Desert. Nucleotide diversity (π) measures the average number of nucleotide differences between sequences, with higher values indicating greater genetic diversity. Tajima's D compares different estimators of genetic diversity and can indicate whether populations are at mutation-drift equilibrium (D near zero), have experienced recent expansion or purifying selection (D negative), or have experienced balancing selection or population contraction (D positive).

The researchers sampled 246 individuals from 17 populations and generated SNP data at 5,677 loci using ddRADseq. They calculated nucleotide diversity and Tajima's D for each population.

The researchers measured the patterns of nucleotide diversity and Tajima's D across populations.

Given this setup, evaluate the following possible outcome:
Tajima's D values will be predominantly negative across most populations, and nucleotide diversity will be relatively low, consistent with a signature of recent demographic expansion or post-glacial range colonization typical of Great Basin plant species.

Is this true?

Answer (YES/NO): NO